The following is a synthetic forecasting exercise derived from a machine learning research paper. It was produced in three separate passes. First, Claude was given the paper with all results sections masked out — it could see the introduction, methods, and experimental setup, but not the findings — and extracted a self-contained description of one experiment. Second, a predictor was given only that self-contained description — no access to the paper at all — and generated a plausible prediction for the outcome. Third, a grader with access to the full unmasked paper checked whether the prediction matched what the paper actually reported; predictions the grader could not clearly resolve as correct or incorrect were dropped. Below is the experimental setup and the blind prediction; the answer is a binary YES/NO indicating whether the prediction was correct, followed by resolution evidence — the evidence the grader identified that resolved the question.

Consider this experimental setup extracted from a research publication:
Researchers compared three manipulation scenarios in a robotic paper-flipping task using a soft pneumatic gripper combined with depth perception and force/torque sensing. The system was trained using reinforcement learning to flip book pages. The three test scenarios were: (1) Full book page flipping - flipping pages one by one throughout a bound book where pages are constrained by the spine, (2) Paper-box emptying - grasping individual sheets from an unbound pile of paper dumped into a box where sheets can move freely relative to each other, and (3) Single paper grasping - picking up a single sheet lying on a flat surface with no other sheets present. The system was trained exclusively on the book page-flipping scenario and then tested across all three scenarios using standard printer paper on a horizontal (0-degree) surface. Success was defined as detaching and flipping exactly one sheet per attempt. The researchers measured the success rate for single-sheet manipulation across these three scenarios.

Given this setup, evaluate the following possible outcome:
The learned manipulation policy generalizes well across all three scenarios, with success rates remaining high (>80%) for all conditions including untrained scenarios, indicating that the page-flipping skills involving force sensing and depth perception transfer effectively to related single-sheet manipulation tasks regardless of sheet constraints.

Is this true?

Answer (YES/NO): YES